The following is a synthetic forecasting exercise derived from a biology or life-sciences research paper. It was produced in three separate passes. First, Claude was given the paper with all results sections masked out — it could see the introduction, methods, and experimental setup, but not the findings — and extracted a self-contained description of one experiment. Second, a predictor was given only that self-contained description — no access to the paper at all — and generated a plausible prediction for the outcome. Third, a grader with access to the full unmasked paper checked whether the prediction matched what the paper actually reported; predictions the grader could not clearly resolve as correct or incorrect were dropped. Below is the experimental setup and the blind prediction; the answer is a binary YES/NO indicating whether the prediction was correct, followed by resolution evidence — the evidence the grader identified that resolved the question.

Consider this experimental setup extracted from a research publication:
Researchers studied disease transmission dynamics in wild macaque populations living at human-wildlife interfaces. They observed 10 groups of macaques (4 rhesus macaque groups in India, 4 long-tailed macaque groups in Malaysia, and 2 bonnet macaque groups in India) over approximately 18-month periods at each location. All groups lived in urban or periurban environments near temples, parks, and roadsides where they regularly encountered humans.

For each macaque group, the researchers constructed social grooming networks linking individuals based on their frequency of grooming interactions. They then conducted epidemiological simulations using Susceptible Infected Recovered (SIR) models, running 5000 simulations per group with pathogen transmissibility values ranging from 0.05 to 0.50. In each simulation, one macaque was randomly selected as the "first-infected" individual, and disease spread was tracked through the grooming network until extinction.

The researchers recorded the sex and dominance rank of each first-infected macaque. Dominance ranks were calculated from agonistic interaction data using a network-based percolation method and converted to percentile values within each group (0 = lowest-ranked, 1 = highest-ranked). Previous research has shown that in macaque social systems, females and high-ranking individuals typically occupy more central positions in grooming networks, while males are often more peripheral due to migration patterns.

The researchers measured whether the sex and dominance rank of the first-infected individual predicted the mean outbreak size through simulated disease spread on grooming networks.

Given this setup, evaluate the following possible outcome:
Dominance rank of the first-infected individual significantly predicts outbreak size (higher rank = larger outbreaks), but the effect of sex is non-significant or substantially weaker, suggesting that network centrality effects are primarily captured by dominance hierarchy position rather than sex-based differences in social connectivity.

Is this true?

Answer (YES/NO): NO